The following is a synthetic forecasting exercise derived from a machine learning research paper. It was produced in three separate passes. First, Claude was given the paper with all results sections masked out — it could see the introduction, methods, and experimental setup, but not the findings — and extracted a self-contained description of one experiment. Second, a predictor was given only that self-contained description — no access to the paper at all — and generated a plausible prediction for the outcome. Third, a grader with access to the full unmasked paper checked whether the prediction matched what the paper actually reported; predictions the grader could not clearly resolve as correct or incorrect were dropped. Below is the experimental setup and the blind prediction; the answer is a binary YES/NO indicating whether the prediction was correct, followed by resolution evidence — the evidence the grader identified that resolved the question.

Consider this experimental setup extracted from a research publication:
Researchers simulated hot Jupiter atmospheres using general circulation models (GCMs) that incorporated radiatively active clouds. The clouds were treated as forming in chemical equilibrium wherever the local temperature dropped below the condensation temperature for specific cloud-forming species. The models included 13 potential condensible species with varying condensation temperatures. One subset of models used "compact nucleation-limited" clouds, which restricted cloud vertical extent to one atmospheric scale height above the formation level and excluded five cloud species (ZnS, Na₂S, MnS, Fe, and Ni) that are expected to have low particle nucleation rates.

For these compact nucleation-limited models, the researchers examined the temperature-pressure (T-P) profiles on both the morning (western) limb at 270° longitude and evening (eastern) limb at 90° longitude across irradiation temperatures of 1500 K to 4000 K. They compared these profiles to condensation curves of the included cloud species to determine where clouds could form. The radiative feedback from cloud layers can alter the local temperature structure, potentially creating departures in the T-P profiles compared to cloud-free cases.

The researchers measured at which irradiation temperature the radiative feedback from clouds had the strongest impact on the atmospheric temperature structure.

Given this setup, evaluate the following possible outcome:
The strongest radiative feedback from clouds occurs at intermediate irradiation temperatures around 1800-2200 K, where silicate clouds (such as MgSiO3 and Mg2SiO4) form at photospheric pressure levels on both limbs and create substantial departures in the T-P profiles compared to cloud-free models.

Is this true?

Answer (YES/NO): NO